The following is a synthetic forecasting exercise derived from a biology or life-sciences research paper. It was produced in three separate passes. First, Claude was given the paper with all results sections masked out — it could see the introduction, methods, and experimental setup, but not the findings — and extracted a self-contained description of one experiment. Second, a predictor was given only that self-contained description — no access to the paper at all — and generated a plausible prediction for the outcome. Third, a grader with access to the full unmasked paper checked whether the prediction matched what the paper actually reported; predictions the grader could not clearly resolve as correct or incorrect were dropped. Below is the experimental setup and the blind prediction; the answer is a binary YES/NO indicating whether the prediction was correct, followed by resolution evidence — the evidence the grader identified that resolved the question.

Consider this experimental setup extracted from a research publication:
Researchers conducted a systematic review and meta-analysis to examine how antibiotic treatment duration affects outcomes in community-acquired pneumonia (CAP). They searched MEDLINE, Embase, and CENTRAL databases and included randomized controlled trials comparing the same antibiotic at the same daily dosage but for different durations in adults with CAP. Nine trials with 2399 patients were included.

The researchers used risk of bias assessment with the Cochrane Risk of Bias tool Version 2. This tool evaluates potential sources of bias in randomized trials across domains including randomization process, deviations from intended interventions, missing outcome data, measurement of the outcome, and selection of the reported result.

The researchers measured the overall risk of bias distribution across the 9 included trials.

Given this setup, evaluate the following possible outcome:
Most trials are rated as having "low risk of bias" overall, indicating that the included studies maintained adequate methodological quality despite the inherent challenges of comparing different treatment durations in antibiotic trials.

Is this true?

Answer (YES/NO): NO